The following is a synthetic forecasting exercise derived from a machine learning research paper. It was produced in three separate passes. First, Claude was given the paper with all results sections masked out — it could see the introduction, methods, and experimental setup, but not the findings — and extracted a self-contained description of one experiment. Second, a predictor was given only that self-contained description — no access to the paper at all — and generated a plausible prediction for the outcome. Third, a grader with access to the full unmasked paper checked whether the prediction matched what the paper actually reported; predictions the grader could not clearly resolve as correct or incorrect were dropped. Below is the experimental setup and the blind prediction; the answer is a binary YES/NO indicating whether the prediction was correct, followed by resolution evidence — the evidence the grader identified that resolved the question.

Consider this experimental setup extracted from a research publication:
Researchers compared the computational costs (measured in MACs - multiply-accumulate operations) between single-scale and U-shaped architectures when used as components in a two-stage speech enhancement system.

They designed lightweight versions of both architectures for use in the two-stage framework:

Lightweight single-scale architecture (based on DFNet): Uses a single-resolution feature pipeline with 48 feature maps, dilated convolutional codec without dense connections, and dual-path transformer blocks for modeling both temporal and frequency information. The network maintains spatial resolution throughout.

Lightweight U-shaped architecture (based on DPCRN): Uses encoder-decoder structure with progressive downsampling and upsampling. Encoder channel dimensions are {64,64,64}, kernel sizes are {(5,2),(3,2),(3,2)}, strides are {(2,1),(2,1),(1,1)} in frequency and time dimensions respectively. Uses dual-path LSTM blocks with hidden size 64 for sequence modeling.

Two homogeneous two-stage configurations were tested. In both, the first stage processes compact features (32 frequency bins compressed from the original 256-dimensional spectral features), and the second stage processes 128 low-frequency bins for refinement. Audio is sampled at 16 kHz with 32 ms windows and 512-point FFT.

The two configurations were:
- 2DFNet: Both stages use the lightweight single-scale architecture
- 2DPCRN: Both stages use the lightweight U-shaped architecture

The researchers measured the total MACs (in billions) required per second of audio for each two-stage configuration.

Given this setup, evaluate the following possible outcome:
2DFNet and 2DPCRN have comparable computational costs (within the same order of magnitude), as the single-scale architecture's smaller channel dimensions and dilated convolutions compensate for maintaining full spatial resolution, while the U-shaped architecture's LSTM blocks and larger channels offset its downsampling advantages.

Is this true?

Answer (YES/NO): NO